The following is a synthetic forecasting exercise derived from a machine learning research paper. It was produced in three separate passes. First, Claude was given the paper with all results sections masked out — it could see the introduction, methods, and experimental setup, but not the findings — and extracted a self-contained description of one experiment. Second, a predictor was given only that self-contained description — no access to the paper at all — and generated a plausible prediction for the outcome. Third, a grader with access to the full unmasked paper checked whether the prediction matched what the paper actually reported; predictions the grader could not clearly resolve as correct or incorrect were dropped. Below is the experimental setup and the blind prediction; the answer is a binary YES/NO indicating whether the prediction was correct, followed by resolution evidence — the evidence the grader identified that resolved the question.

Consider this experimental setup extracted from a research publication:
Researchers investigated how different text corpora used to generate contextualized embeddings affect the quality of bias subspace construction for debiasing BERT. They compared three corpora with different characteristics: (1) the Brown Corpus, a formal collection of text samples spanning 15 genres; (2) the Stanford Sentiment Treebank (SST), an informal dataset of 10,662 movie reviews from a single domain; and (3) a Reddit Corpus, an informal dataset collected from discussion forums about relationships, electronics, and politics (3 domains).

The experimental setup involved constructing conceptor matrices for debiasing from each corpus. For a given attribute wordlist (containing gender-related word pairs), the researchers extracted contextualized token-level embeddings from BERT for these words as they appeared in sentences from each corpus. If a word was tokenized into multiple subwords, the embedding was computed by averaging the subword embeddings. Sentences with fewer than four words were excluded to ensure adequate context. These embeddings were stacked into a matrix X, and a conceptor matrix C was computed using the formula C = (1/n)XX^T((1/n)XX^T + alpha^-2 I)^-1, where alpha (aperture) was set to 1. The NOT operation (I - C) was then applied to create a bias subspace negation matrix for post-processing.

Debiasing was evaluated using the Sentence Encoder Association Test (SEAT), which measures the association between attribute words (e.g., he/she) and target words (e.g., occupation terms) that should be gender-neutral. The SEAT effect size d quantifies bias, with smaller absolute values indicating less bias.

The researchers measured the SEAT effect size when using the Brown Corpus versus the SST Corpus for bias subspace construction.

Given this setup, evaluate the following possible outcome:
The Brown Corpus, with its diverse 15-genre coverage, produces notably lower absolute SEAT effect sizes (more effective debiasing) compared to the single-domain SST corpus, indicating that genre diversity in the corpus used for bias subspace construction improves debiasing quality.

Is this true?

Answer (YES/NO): NO